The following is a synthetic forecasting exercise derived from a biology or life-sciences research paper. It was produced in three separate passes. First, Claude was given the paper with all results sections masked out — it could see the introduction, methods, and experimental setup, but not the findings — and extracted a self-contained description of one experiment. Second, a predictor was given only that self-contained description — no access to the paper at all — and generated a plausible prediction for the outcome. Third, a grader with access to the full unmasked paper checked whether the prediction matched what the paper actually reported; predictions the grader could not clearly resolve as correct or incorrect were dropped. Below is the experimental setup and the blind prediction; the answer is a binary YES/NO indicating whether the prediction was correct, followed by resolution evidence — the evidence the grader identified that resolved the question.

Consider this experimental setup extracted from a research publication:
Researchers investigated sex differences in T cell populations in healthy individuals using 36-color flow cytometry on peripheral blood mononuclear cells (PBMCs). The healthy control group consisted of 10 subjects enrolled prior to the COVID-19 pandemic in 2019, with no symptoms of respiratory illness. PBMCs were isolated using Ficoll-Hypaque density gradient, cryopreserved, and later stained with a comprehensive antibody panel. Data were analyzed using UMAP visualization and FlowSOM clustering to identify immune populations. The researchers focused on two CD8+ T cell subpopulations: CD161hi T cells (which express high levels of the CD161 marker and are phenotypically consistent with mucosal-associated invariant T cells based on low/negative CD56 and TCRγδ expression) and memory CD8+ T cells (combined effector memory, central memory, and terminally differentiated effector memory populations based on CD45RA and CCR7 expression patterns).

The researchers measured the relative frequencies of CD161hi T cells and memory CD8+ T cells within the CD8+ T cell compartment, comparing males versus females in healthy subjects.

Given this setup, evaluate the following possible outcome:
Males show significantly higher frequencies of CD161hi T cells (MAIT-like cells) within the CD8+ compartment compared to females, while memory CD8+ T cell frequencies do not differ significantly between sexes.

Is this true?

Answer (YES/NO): NO